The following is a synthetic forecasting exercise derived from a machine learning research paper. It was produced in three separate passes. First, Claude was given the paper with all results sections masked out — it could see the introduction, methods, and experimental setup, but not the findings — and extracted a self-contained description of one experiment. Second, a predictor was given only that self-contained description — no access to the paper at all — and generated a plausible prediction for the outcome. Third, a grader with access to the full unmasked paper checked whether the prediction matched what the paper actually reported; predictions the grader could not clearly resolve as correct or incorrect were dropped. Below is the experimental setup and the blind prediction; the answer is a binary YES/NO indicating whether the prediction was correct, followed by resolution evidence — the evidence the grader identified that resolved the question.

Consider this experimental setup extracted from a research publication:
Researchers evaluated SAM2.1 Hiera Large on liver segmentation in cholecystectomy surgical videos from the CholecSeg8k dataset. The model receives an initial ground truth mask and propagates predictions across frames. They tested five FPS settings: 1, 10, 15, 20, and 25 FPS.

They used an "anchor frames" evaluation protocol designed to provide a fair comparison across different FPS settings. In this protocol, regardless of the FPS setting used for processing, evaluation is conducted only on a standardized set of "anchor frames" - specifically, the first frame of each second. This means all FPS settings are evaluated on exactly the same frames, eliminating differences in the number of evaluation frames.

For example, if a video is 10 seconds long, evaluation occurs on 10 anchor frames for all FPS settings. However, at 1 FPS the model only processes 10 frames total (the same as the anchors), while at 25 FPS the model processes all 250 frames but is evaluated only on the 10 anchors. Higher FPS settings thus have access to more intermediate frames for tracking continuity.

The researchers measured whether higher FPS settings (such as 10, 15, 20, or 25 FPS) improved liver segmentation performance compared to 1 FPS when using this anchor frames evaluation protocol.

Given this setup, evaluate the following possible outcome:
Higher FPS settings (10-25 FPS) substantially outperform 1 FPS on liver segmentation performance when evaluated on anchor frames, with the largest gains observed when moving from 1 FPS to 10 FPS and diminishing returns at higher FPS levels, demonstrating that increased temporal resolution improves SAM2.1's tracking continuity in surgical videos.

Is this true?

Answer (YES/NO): NO